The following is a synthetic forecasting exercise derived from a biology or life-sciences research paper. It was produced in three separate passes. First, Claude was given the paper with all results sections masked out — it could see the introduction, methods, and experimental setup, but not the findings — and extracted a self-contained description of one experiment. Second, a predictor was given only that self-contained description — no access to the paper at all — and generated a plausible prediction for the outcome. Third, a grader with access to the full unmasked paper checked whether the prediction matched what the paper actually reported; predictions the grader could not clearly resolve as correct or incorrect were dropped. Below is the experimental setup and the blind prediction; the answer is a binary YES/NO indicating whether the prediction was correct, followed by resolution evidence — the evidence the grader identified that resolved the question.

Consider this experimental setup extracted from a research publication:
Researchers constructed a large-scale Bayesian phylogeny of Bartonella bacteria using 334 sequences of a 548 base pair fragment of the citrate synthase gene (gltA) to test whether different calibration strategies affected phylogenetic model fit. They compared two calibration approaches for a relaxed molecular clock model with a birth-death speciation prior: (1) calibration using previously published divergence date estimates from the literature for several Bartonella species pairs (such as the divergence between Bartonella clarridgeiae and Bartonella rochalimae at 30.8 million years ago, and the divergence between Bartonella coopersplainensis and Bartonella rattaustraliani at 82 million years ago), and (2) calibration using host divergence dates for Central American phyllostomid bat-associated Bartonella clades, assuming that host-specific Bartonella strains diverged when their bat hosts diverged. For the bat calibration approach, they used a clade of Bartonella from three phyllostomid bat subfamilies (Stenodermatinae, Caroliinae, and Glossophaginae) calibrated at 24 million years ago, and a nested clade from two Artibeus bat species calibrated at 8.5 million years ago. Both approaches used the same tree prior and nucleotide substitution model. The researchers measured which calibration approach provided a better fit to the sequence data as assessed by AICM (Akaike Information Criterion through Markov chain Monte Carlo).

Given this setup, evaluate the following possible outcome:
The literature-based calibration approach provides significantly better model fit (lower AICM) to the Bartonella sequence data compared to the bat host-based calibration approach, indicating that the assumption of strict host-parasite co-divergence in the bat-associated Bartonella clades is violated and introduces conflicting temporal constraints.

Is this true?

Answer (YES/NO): NO